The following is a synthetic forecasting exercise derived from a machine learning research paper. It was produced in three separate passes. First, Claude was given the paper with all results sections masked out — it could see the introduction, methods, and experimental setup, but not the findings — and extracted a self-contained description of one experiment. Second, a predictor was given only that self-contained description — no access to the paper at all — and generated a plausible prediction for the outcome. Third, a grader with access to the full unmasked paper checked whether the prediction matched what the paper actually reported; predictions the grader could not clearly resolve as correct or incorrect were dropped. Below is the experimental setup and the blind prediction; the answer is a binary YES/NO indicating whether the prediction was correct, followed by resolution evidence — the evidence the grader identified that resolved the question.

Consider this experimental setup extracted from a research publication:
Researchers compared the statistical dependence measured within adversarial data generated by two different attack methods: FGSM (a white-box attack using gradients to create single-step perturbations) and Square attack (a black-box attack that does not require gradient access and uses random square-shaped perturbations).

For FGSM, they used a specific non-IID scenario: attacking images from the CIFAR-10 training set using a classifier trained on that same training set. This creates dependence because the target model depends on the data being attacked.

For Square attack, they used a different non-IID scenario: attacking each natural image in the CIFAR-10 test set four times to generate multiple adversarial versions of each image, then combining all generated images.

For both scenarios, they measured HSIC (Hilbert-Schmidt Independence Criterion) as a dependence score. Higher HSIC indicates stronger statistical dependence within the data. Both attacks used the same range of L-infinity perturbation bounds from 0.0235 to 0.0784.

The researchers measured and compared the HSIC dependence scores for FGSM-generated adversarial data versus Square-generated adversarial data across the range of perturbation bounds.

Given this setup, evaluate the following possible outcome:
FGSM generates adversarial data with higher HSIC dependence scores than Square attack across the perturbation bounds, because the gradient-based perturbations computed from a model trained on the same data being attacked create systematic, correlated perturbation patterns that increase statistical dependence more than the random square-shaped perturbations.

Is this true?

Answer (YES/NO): NO